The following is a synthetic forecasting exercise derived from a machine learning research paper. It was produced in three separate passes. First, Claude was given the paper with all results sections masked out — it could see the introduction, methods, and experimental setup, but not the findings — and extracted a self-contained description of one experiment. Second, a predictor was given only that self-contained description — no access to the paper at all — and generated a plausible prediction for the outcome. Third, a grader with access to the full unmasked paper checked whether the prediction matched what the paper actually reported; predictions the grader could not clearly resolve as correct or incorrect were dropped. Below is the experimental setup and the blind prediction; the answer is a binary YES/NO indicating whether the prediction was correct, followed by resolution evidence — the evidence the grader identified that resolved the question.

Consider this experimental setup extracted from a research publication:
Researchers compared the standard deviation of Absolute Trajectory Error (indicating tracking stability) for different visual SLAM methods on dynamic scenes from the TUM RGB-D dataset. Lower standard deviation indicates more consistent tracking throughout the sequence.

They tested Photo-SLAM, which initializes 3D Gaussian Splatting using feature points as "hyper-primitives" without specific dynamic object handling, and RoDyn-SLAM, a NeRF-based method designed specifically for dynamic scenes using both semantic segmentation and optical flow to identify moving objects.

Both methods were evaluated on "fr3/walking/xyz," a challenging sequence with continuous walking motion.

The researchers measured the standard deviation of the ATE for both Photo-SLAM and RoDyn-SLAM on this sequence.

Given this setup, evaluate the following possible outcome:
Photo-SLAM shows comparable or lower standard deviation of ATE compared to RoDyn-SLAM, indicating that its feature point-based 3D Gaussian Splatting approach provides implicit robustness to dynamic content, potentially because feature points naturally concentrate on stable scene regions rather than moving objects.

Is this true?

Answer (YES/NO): NO